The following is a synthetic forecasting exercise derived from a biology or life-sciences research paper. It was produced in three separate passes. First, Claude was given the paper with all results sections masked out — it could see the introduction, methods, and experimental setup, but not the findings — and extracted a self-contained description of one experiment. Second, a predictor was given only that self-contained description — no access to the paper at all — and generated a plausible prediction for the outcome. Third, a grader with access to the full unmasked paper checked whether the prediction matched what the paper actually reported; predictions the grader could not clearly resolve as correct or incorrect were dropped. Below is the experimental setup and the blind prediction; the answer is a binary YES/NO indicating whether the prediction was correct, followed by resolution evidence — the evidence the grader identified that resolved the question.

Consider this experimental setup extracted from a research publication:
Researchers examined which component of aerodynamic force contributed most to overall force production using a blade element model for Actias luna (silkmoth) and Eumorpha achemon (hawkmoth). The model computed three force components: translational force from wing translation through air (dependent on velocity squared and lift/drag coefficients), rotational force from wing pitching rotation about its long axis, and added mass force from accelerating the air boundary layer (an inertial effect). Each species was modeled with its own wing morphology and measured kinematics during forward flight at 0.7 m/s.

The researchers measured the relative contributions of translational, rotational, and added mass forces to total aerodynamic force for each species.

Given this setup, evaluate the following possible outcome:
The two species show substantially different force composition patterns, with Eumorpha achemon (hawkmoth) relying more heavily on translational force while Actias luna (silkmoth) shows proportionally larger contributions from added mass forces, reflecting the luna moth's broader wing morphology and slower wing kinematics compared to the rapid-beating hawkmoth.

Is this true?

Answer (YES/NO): YES